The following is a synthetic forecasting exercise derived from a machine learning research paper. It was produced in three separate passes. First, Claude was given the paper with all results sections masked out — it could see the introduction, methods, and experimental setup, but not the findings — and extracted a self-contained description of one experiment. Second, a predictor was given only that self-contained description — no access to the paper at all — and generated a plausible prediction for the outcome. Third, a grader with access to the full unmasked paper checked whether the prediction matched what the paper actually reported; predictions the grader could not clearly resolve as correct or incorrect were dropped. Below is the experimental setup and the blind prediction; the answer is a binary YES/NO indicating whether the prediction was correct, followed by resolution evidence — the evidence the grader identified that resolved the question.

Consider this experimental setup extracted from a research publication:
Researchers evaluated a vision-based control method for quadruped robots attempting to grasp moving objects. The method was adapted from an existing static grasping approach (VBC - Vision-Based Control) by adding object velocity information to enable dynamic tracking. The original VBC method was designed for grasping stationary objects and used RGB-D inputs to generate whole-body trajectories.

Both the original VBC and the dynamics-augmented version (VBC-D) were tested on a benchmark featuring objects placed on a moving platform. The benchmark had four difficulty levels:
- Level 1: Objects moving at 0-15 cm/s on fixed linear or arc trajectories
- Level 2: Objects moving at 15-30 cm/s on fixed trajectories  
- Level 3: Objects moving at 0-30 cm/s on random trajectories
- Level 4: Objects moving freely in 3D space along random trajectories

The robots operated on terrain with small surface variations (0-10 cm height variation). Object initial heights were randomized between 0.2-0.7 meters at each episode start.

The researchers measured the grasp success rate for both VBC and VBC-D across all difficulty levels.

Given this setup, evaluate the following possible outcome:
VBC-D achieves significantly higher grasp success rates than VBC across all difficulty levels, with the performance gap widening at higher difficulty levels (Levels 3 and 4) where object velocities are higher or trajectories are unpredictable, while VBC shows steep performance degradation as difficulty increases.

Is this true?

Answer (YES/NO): NO